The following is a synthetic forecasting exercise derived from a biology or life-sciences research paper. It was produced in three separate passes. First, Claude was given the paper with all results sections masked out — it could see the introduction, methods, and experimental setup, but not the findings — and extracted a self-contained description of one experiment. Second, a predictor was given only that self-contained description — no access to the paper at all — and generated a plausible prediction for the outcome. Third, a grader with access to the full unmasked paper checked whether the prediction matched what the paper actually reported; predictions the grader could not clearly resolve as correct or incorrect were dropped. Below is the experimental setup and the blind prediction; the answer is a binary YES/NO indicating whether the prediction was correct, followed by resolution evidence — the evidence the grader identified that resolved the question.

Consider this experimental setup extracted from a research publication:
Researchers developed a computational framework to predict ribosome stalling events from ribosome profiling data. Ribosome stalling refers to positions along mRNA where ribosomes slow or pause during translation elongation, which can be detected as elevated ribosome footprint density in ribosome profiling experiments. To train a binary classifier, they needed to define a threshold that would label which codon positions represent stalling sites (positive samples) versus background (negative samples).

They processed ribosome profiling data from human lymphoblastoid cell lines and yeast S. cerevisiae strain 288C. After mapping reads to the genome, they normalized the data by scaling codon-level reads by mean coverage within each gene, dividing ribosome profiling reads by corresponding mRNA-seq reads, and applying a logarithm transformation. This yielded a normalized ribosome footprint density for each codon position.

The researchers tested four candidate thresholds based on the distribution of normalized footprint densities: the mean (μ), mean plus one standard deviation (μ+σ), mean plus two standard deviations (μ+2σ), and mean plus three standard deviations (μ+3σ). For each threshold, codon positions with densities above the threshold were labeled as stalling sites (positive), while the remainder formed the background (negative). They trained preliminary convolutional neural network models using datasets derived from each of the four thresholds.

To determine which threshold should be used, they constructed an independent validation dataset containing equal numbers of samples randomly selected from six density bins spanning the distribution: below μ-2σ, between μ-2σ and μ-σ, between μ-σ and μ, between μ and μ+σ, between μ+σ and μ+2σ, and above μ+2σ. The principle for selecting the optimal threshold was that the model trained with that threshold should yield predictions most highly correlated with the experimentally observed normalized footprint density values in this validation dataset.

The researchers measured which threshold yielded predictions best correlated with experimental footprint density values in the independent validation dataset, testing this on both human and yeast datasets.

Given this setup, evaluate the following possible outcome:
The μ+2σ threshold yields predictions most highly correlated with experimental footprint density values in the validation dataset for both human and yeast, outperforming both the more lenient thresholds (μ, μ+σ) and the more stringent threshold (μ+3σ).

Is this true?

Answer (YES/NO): YES